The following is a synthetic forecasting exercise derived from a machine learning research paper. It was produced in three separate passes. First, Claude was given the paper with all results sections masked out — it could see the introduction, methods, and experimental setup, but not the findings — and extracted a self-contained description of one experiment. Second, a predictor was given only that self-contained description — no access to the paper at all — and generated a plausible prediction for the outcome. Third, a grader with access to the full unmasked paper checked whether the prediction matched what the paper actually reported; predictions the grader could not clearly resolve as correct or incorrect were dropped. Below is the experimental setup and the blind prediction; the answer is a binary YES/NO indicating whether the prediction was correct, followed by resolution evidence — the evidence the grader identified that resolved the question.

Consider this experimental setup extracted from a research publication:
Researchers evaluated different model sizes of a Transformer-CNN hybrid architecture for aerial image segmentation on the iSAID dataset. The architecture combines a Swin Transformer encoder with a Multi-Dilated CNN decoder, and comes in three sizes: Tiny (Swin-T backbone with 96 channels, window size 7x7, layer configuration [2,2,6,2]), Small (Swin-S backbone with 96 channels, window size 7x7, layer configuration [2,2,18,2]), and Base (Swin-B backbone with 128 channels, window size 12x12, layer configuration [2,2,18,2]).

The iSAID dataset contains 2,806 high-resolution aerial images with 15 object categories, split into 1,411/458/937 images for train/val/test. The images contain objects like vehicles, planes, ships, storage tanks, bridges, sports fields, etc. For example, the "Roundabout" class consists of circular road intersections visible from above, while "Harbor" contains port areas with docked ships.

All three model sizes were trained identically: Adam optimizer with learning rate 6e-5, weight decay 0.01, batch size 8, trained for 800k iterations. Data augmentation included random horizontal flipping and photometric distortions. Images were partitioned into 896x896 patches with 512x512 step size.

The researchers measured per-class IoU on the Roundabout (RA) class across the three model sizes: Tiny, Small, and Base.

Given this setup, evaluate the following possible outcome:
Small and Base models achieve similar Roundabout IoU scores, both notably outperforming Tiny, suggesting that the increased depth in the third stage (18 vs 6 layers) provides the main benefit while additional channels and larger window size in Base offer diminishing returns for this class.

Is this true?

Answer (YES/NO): NO